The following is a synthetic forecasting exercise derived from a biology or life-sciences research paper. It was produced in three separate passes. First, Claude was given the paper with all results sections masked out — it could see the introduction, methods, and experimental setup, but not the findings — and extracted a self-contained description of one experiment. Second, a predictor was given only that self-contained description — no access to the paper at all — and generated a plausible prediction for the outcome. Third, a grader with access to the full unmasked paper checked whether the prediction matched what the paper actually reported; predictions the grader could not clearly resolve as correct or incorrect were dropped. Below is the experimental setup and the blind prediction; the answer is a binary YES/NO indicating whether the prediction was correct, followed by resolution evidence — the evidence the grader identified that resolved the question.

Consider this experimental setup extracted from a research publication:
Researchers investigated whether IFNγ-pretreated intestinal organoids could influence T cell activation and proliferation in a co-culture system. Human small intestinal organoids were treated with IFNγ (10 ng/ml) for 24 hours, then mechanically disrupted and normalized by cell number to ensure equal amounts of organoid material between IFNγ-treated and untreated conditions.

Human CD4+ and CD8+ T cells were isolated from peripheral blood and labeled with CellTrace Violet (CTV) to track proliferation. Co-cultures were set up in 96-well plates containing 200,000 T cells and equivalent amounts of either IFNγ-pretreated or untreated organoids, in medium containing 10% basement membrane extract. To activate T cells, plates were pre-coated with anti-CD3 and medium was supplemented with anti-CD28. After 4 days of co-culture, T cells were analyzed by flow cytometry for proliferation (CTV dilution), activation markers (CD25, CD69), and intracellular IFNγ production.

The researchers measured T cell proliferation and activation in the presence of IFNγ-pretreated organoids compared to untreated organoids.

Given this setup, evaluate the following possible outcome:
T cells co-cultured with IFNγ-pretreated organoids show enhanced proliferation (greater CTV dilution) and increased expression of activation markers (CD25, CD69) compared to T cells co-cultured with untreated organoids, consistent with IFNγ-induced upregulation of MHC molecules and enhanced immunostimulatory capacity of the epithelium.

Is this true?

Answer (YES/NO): NO